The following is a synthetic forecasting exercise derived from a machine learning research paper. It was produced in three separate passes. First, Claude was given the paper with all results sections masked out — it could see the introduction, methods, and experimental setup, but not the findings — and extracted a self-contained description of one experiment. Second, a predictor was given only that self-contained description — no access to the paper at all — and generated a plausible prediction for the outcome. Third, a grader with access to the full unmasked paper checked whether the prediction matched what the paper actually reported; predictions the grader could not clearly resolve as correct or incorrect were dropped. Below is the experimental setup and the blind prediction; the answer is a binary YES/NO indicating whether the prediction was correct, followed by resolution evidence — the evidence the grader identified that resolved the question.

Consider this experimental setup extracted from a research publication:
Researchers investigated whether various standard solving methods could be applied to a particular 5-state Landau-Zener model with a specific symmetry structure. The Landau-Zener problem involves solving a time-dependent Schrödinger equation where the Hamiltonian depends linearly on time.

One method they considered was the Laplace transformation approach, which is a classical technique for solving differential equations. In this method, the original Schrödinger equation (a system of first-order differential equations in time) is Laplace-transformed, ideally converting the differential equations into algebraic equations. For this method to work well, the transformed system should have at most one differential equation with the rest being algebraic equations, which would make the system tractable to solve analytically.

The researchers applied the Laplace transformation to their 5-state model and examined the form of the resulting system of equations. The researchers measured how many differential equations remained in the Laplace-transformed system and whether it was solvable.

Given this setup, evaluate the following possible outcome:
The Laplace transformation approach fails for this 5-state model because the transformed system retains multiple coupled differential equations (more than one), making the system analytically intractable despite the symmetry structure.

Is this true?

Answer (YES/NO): YES